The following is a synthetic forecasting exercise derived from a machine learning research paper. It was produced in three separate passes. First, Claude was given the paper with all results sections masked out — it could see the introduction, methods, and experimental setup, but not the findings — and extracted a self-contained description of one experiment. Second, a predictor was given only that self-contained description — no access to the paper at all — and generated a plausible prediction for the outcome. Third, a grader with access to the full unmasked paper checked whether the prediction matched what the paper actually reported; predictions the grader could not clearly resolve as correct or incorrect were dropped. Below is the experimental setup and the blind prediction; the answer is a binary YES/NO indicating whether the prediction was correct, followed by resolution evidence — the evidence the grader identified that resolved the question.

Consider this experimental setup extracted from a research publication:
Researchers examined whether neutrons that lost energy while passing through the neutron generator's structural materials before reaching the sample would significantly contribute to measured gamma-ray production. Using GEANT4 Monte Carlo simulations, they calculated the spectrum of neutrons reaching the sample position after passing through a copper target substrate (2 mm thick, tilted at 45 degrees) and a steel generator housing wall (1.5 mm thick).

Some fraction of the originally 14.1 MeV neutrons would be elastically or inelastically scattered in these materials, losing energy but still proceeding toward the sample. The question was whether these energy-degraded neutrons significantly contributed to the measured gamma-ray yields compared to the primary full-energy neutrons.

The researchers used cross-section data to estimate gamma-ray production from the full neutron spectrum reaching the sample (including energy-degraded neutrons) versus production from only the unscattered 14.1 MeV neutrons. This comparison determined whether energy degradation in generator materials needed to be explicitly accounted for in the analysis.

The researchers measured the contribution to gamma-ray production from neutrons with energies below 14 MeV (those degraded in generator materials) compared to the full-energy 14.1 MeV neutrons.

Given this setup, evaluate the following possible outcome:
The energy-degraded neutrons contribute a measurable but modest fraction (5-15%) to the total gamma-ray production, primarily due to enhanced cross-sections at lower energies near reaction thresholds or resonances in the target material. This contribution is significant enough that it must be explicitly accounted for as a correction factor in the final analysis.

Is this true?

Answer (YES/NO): NO